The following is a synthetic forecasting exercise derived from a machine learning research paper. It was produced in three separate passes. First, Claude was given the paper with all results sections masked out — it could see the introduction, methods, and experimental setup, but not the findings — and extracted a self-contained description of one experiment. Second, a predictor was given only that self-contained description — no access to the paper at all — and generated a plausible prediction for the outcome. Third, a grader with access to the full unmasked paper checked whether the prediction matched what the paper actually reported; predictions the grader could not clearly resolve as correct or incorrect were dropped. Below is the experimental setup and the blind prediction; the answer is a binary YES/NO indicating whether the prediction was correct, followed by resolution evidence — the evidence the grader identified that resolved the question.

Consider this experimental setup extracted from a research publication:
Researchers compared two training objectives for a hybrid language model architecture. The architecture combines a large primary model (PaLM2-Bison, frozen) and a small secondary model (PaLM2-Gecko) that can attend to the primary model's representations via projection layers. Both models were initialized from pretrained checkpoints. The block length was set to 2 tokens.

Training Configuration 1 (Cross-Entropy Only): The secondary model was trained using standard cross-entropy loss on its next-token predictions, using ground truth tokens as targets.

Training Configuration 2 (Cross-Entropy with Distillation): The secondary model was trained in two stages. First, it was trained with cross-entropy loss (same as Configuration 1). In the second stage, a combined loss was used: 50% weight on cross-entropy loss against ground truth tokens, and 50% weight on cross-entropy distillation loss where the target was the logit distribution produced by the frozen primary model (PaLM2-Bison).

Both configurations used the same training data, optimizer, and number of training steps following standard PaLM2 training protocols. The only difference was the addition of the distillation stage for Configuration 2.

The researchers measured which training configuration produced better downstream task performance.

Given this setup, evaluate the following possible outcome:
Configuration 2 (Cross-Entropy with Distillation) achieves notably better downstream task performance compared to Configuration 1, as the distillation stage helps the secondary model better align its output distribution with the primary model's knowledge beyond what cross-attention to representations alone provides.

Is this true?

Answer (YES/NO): YES